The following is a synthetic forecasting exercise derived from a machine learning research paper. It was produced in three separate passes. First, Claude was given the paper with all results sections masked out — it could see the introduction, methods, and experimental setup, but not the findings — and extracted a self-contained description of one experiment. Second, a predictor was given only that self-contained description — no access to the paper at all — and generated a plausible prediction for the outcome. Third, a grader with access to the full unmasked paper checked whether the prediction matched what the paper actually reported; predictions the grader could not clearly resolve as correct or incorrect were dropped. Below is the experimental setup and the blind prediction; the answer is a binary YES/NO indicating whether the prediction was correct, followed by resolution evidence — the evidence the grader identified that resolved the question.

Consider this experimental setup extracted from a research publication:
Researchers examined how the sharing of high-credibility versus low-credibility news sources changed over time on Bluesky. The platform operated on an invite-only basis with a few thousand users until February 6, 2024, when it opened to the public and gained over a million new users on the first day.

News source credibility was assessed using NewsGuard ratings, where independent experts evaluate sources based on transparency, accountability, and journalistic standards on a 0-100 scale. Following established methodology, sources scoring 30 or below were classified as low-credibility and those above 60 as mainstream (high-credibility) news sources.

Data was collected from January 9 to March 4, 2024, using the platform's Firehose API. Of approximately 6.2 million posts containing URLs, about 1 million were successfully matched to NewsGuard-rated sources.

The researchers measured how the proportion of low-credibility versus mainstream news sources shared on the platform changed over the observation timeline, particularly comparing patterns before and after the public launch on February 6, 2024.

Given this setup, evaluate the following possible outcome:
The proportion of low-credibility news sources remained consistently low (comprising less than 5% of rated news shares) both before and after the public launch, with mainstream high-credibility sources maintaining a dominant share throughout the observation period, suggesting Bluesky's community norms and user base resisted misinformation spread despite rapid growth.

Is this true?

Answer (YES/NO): YES